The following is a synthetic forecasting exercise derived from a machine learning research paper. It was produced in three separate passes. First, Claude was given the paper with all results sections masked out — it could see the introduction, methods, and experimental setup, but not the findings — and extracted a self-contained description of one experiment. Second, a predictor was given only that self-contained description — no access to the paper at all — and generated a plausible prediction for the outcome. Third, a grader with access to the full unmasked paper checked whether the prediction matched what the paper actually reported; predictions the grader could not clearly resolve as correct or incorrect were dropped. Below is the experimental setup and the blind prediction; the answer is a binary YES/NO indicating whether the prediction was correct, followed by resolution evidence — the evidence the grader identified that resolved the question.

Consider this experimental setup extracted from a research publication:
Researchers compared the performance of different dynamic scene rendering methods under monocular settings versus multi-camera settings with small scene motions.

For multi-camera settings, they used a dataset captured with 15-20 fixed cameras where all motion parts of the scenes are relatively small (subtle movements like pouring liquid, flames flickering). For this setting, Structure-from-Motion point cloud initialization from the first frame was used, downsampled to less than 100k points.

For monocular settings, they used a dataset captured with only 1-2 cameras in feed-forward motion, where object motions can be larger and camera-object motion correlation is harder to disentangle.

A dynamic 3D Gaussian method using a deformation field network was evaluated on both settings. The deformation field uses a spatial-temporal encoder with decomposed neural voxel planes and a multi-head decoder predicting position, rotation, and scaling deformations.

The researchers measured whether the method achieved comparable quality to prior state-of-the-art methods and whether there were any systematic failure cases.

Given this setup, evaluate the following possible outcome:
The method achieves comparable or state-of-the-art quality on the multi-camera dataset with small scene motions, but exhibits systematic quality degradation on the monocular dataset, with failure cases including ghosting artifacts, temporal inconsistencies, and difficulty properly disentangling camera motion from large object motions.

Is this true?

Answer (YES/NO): NO